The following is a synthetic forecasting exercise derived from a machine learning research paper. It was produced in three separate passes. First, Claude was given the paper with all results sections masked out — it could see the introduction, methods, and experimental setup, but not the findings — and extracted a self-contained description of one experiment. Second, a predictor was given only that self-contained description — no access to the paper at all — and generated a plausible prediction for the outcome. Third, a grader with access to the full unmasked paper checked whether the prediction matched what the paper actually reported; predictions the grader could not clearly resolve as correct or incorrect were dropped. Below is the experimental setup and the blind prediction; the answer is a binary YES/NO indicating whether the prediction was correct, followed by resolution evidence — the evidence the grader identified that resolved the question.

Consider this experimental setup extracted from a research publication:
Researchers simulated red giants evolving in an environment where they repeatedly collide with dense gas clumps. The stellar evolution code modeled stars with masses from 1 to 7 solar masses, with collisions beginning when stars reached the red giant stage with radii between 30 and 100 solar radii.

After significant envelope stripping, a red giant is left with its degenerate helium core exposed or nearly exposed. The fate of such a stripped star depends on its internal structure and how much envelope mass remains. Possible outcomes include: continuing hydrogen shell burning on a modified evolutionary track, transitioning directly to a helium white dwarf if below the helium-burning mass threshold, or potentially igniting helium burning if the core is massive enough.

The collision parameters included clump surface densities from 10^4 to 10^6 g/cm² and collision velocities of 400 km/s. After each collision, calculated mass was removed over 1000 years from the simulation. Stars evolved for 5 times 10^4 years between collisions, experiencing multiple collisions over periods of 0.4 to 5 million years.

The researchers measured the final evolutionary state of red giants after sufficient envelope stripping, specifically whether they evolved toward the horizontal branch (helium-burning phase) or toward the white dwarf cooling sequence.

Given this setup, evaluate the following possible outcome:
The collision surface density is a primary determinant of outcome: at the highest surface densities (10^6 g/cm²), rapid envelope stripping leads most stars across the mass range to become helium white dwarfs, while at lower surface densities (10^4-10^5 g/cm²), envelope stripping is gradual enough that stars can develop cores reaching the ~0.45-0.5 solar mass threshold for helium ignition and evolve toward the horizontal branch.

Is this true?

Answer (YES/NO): NO